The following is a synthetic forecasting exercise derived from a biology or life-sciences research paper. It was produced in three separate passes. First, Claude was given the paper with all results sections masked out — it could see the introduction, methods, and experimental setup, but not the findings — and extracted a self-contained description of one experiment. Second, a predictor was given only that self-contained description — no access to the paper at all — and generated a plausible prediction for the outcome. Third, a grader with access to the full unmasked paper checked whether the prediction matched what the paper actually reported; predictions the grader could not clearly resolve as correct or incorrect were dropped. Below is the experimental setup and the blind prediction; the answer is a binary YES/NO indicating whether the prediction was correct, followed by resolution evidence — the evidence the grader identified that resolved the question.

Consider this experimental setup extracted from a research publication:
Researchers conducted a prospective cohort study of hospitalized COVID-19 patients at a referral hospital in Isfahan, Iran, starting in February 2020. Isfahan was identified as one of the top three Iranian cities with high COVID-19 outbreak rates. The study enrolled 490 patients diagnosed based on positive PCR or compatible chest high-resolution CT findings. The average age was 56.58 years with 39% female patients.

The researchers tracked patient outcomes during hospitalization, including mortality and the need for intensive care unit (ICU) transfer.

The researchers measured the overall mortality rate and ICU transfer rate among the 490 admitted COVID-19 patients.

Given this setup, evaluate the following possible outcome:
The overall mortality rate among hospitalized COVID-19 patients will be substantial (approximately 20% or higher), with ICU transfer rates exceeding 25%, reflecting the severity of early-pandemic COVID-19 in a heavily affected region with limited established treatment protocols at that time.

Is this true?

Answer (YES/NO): NO